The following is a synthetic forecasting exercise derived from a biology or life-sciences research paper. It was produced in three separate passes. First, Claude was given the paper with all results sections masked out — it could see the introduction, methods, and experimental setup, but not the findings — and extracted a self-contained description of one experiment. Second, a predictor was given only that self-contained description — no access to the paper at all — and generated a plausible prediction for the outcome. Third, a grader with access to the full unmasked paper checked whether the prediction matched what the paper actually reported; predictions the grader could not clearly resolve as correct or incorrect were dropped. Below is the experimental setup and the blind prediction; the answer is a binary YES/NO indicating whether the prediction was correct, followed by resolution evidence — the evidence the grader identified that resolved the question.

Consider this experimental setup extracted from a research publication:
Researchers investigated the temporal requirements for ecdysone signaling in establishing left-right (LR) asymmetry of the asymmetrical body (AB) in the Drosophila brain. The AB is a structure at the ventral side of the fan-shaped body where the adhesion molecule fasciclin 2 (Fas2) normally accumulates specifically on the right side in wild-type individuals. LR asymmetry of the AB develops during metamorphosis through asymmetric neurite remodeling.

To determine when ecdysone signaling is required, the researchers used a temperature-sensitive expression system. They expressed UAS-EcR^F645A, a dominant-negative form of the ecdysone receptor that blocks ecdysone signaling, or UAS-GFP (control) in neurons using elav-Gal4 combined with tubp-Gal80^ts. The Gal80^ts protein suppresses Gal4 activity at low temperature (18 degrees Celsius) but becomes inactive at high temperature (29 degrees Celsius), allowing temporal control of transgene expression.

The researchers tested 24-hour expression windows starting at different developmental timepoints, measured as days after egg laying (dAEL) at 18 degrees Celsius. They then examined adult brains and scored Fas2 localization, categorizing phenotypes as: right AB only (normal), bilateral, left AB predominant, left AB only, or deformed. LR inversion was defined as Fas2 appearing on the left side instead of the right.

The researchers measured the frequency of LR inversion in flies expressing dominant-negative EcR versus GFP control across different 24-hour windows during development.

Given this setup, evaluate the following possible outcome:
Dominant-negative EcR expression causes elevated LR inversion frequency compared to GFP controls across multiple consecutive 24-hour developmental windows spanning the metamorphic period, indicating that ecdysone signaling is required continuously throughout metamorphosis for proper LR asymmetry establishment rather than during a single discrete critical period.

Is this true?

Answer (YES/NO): NO